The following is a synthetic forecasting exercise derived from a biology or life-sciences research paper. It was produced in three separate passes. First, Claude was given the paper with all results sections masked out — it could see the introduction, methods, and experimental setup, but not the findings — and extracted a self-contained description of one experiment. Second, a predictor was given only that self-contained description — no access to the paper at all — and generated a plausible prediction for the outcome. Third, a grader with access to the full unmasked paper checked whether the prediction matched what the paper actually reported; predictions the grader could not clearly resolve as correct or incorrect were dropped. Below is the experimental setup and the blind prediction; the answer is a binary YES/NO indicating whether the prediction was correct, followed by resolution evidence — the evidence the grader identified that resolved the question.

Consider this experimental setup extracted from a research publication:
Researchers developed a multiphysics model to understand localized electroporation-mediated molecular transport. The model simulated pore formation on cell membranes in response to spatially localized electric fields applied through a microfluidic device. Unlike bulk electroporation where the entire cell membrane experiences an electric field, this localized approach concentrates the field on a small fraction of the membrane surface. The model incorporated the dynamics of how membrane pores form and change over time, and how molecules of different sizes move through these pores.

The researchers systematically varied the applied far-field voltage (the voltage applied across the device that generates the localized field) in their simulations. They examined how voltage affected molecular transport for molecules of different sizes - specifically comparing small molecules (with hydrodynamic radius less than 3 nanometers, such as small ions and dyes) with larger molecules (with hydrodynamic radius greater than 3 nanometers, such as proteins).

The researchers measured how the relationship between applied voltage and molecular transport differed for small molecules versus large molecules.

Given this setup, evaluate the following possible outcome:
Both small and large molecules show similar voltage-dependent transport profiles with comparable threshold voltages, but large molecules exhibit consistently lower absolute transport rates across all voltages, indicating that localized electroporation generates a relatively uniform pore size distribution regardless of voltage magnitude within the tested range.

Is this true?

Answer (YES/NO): NO